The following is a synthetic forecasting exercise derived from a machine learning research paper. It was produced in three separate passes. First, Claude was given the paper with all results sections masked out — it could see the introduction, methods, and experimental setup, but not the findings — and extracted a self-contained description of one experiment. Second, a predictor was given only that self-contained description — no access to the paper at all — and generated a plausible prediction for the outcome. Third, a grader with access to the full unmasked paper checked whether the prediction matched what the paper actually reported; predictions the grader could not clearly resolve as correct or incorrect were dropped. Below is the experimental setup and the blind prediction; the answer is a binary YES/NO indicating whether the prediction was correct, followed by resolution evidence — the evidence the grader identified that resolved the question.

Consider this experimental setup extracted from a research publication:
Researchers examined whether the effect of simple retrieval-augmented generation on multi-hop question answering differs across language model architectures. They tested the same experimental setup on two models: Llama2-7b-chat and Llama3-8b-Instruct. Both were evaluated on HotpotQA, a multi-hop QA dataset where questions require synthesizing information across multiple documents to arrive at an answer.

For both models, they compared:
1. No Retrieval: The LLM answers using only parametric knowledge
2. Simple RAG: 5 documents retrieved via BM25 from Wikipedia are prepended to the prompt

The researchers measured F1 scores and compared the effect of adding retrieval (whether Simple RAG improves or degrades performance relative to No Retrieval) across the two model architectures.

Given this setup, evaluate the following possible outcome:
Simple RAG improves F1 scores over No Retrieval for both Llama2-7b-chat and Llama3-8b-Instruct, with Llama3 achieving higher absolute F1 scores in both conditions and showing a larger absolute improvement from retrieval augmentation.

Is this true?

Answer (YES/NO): NO